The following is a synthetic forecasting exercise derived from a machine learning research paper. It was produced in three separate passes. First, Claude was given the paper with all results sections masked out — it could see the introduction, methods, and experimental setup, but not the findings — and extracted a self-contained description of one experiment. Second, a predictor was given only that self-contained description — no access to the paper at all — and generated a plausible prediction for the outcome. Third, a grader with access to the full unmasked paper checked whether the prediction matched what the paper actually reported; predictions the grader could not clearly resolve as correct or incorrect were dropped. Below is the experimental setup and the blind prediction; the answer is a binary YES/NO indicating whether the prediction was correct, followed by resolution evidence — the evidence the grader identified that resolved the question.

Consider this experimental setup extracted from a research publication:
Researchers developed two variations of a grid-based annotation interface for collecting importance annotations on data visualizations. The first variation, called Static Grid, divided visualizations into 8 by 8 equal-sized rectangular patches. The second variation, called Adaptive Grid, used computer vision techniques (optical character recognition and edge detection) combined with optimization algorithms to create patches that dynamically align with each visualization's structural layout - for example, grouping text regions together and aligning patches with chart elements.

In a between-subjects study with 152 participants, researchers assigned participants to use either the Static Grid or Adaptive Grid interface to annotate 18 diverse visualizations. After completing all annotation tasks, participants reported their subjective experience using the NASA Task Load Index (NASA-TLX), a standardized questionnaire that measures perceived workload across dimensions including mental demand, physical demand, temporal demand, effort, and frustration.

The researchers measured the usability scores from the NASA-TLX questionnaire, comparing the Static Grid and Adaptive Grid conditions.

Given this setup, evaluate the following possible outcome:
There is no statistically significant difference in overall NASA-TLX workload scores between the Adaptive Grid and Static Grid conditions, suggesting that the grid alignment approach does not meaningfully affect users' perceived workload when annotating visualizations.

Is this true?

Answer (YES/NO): NO